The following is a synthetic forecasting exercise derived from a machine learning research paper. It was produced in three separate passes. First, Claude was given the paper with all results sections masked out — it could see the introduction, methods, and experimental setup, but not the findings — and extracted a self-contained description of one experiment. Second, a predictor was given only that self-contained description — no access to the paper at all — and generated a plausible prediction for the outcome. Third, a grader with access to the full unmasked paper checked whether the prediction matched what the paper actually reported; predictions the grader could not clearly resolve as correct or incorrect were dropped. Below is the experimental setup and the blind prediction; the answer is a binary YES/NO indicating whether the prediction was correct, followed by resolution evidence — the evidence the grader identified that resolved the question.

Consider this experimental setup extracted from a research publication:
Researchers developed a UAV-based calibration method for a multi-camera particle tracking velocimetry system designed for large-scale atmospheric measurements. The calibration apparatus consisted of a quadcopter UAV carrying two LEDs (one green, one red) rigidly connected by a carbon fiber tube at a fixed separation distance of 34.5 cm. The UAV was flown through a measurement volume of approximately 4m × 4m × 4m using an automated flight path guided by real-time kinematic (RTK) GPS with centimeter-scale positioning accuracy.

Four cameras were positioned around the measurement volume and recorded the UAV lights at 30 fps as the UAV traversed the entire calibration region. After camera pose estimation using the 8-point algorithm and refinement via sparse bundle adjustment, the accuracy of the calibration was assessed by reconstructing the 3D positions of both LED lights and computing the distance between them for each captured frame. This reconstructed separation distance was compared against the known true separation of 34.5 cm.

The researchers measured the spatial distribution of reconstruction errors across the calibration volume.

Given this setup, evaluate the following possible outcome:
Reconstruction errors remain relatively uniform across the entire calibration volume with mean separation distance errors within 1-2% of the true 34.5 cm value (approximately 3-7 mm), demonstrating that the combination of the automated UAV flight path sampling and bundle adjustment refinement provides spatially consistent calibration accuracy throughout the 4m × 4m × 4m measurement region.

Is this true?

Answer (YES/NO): NO